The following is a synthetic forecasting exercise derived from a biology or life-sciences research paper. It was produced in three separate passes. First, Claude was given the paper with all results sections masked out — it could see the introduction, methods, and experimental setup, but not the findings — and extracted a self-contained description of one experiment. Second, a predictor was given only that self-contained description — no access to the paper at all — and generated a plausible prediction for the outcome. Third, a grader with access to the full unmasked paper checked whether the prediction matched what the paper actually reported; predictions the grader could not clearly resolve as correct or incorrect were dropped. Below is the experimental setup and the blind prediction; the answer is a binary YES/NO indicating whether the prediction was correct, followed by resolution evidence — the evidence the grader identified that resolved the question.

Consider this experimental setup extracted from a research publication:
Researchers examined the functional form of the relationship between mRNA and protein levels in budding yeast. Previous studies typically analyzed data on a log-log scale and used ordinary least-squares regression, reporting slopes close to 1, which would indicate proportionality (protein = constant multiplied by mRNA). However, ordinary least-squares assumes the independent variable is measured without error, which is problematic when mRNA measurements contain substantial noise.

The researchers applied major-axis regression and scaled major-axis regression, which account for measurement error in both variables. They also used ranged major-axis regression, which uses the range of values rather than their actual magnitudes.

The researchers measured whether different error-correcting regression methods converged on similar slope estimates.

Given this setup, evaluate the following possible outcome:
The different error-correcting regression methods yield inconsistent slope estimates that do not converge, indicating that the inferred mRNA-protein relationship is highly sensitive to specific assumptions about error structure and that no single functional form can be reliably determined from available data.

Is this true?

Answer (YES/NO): NO